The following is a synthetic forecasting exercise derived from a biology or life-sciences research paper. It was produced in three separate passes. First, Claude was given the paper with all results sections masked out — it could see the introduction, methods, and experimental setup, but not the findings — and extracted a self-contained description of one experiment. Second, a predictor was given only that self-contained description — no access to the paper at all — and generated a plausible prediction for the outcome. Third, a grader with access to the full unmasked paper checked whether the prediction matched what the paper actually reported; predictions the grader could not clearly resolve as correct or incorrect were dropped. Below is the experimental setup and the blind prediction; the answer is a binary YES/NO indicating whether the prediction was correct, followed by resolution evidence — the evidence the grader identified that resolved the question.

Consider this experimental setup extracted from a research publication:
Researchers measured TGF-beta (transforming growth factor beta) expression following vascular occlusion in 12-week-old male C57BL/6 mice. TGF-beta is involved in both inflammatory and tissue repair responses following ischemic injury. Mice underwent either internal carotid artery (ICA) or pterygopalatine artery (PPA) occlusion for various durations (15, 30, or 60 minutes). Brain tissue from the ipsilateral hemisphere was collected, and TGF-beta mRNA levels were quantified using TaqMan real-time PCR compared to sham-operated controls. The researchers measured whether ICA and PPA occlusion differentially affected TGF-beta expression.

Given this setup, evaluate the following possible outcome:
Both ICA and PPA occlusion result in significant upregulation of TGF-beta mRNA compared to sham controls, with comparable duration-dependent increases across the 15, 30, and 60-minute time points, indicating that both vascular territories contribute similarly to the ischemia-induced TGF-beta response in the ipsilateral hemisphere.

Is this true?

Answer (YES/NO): NO